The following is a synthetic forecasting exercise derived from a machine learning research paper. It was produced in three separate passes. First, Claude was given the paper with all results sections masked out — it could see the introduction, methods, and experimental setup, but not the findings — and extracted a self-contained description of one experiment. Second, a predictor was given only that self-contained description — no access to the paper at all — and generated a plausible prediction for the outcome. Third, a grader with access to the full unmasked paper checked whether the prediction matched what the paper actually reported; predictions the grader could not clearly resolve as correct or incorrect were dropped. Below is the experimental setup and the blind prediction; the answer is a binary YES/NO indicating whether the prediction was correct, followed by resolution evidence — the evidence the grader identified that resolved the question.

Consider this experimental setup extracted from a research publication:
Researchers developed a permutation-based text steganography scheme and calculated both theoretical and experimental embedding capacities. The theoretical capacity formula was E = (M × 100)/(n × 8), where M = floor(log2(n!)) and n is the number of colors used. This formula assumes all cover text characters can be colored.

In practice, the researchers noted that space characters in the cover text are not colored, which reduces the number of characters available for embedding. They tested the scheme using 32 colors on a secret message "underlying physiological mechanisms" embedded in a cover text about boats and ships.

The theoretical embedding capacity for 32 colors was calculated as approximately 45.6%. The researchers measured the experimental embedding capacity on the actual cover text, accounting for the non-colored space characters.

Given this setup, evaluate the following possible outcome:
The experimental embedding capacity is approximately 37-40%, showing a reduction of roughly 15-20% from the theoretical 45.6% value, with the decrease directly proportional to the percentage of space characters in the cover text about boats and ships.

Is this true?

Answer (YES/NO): NO